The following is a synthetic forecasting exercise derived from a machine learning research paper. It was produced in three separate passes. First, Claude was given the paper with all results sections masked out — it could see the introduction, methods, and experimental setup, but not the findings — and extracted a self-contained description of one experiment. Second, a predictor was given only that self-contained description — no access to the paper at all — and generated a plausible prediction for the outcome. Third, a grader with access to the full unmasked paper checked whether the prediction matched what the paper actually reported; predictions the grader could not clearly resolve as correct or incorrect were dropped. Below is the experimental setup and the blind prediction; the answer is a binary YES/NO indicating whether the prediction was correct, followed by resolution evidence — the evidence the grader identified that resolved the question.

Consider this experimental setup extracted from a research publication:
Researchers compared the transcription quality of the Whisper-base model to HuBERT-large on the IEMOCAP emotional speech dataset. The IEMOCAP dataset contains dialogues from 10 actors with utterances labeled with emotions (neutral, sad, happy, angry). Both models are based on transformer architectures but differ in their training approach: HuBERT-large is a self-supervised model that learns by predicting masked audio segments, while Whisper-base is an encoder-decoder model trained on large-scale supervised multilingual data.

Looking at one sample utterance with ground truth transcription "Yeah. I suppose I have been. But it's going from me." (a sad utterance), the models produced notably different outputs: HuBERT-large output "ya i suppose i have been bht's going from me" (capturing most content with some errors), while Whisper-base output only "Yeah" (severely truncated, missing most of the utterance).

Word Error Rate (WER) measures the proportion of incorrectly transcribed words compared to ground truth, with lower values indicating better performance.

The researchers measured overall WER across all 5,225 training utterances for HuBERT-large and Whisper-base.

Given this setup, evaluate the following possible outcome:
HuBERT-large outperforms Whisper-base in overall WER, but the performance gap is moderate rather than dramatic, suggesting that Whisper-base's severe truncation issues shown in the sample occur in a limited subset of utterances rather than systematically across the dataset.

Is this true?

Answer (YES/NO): NO